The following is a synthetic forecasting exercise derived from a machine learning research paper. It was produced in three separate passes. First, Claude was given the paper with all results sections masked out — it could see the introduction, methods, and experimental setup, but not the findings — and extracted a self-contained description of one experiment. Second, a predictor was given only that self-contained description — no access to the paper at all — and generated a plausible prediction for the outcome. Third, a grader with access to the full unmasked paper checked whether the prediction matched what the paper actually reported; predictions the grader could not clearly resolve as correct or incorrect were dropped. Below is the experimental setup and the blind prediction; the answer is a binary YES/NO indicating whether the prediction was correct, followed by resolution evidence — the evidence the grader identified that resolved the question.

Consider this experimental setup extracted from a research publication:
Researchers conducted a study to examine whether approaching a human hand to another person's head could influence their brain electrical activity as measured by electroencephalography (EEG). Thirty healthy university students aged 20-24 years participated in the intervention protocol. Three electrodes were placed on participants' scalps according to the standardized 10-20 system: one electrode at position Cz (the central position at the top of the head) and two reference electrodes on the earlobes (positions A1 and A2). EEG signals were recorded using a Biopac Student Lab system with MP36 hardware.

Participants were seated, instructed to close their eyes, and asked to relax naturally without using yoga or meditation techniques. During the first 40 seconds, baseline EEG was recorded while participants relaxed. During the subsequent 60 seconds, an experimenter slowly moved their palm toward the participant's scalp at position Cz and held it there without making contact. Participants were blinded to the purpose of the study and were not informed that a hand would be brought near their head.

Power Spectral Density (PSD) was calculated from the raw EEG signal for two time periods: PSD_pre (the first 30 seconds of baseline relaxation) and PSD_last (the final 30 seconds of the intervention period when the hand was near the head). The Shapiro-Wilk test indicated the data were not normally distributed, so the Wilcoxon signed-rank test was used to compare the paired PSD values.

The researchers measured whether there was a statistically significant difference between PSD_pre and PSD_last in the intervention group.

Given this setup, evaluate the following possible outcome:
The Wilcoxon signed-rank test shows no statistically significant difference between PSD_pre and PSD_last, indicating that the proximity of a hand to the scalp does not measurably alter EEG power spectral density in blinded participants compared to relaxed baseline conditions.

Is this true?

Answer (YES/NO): NO